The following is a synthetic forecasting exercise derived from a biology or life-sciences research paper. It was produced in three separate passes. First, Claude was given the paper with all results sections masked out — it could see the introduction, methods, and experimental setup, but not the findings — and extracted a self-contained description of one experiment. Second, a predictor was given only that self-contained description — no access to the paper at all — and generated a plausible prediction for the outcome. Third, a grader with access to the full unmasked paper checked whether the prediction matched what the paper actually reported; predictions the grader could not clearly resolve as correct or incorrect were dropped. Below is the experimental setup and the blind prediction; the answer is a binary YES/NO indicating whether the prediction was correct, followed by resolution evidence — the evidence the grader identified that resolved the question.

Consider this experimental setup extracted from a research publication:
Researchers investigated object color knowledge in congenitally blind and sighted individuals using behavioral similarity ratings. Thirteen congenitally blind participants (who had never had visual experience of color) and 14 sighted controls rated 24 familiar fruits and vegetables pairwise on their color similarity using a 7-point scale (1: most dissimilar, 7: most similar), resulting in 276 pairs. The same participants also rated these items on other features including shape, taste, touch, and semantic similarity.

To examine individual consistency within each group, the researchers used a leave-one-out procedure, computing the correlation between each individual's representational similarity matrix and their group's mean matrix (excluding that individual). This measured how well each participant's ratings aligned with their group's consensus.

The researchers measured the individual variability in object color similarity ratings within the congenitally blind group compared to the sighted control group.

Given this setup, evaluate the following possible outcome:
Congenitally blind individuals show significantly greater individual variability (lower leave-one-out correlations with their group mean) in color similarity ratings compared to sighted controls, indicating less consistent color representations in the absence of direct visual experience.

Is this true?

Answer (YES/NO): YES